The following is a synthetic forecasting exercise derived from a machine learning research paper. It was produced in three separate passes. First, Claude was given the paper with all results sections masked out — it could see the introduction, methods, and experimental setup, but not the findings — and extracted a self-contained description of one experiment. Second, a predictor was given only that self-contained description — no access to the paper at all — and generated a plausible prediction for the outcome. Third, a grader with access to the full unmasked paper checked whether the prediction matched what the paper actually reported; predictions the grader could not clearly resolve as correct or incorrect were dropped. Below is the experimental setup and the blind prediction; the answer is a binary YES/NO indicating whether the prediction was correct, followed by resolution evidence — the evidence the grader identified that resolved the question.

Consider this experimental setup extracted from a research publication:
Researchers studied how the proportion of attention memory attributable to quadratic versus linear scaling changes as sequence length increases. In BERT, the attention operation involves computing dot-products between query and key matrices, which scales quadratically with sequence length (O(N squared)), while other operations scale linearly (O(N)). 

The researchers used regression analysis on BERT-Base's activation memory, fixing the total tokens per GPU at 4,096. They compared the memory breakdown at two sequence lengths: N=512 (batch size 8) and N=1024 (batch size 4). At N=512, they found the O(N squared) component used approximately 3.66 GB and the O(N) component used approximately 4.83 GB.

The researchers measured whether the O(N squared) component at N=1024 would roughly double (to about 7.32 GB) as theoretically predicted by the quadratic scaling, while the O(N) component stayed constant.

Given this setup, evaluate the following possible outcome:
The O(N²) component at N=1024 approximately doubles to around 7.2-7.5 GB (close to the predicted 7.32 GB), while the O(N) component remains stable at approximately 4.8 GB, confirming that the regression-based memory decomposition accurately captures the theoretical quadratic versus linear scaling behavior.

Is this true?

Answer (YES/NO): YES